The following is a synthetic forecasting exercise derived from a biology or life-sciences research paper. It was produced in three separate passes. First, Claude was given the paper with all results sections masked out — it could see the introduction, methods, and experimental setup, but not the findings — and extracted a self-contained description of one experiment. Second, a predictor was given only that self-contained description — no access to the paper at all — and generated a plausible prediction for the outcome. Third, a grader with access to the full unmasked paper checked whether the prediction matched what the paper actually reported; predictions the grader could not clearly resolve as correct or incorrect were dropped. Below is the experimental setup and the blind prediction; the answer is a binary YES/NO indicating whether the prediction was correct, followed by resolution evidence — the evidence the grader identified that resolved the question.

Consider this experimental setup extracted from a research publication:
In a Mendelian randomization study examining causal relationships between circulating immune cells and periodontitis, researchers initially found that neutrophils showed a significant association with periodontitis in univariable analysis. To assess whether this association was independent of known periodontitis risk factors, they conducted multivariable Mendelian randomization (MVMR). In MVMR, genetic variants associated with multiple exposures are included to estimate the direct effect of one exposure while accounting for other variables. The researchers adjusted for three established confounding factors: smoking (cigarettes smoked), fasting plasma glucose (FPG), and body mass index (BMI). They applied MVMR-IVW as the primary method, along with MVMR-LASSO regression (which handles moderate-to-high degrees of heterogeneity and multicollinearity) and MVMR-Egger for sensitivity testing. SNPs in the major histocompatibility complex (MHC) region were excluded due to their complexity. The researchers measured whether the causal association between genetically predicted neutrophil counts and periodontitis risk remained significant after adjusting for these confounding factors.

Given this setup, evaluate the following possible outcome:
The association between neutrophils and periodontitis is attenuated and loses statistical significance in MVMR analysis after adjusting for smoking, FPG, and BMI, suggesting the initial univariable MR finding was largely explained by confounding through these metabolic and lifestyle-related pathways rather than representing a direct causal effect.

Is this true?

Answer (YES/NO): NO